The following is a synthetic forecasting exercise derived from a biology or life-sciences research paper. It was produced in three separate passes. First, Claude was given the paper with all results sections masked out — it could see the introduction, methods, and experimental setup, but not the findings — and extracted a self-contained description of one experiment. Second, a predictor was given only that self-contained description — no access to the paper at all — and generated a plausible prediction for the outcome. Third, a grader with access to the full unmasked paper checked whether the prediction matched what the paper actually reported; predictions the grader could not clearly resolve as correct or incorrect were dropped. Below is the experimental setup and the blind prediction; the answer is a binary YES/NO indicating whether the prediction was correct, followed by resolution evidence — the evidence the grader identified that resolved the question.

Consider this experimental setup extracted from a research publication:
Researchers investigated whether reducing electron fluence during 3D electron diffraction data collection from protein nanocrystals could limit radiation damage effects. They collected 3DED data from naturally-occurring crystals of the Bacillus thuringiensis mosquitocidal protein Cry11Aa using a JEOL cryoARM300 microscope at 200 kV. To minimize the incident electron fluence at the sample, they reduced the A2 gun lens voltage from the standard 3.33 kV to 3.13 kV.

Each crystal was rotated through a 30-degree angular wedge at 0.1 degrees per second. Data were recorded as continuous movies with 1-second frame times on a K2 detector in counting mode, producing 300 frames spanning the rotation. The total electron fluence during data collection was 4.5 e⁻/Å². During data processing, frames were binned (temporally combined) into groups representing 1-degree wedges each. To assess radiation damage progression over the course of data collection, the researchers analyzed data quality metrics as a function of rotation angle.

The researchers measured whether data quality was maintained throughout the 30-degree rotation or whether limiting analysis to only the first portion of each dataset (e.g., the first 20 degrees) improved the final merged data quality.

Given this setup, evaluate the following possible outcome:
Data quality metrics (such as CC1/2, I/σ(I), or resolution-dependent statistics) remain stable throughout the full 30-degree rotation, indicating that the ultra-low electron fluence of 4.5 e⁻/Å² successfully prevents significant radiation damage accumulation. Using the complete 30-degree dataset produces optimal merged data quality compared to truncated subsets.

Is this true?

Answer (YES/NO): NO